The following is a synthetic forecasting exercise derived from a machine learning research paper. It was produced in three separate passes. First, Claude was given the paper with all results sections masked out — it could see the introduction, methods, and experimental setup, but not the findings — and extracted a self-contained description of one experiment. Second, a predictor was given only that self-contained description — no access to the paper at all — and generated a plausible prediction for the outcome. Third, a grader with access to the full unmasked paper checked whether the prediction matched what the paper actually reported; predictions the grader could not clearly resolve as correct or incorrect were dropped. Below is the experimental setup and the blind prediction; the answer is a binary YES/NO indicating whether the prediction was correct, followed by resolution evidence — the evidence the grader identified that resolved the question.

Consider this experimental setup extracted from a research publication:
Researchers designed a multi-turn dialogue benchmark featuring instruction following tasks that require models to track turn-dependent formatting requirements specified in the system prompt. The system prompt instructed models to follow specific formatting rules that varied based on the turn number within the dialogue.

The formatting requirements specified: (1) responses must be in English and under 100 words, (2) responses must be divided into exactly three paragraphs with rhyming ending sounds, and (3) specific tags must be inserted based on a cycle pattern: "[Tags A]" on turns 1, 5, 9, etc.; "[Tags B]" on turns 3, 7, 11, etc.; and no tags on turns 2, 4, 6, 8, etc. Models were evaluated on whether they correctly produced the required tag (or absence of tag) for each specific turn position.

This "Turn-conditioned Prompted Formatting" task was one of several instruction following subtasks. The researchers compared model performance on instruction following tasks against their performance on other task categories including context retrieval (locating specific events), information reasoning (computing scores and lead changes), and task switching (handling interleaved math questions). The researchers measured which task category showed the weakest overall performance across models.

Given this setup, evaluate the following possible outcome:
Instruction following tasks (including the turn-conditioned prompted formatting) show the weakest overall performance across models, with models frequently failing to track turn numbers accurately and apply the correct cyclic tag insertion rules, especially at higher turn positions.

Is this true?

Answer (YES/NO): YES